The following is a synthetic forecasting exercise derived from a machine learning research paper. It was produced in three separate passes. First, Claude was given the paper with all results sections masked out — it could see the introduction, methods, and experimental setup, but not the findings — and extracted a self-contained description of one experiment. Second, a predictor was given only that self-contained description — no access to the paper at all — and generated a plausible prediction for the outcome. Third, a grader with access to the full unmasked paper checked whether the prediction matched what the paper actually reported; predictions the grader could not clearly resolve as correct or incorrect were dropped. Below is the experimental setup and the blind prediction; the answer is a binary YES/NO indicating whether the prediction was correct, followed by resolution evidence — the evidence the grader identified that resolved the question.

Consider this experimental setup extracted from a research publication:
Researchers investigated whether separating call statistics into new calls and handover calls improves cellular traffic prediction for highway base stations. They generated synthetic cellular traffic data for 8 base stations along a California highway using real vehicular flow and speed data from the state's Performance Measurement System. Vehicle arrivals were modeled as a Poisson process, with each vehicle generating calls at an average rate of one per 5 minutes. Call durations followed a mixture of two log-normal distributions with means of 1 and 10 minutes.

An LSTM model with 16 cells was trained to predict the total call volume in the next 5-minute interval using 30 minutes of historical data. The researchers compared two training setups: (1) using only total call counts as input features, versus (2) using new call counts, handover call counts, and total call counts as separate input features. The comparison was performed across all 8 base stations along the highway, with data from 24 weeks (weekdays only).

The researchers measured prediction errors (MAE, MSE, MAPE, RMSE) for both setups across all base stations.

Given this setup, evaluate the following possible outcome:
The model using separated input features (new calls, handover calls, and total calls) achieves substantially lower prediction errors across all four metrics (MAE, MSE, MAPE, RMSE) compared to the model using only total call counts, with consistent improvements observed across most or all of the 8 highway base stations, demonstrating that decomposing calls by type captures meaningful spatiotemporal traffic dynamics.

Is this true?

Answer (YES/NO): NO